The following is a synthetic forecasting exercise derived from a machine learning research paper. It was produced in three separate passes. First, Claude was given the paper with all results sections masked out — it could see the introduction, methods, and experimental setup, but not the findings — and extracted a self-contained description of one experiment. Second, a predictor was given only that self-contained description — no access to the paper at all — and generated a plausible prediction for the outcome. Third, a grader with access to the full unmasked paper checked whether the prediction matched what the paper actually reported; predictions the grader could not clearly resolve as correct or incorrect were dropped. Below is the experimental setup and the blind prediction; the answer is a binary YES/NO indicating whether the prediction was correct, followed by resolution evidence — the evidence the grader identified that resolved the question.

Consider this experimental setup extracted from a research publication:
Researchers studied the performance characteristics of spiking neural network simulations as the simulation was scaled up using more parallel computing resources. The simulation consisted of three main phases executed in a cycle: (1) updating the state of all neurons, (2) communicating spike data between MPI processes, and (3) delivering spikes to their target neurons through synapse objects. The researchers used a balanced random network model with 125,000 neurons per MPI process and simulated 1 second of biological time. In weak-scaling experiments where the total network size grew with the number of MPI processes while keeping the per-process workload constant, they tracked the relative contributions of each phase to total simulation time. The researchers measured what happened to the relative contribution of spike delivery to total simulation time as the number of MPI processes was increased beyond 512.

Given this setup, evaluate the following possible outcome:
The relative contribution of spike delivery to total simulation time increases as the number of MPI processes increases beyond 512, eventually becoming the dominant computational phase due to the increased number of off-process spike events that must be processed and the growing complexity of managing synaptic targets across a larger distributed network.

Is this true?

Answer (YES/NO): NO